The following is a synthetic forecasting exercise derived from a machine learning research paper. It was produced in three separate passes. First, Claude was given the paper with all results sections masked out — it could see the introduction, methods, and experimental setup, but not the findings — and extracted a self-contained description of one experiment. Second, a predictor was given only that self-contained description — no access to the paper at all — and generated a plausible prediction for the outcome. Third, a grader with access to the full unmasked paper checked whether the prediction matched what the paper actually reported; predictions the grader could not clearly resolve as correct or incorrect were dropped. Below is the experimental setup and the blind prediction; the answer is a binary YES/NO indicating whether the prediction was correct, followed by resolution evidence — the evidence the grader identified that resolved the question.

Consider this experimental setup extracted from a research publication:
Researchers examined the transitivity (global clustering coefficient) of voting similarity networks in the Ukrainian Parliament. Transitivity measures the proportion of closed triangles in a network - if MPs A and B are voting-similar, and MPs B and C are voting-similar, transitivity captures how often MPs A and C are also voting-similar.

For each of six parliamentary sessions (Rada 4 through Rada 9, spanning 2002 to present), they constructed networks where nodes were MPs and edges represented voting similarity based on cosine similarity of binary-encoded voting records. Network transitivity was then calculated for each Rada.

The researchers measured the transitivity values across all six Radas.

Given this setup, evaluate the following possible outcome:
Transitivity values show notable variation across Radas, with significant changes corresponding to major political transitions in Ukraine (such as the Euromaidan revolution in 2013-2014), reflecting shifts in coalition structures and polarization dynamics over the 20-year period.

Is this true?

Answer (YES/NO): NO